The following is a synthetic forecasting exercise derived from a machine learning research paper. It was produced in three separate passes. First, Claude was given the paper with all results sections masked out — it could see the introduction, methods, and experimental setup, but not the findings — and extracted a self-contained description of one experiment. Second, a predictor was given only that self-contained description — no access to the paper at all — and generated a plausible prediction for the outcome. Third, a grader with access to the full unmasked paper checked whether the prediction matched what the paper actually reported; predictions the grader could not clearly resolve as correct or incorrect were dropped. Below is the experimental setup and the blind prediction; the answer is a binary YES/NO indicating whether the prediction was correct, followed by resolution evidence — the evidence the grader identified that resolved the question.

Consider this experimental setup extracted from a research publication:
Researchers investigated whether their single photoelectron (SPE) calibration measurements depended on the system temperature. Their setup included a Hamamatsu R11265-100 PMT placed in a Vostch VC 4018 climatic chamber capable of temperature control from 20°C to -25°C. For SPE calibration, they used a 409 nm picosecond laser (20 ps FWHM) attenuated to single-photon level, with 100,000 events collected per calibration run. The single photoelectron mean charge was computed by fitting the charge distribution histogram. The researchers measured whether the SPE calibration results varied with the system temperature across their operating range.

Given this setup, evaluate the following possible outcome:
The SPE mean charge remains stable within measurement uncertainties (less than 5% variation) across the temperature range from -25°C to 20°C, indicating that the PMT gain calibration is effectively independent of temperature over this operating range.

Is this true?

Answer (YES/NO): YES